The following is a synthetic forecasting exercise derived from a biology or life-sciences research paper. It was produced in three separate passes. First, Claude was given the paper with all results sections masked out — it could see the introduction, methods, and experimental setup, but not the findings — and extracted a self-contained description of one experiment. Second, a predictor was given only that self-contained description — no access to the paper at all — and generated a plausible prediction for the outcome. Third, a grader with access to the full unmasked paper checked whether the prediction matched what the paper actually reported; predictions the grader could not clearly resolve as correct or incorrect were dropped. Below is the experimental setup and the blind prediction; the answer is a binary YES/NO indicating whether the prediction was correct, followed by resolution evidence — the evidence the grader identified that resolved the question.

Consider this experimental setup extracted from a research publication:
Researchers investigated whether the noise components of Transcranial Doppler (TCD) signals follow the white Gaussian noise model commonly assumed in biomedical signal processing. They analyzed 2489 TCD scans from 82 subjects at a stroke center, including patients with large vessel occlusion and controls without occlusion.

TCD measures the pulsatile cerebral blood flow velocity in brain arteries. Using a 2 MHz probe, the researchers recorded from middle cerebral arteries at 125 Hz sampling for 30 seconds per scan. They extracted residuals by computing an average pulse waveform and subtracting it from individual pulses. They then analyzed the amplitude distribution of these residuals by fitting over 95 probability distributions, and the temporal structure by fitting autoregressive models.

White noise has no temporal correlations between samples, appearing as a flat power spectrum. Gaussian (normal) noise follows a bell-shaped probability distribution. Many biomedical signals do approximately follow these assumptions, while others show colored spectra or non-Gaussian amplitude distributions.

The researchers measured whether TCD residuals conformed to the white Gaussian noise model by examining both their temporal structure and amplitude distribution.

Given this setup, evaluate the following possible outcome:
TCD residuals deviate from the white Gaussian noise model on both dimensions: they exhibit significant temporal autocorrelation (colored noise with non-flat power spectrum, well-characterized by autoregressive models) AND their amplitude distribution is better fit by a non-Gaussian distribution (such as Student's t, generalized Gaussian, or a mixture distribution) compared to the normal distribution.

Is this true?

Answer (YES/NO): YES